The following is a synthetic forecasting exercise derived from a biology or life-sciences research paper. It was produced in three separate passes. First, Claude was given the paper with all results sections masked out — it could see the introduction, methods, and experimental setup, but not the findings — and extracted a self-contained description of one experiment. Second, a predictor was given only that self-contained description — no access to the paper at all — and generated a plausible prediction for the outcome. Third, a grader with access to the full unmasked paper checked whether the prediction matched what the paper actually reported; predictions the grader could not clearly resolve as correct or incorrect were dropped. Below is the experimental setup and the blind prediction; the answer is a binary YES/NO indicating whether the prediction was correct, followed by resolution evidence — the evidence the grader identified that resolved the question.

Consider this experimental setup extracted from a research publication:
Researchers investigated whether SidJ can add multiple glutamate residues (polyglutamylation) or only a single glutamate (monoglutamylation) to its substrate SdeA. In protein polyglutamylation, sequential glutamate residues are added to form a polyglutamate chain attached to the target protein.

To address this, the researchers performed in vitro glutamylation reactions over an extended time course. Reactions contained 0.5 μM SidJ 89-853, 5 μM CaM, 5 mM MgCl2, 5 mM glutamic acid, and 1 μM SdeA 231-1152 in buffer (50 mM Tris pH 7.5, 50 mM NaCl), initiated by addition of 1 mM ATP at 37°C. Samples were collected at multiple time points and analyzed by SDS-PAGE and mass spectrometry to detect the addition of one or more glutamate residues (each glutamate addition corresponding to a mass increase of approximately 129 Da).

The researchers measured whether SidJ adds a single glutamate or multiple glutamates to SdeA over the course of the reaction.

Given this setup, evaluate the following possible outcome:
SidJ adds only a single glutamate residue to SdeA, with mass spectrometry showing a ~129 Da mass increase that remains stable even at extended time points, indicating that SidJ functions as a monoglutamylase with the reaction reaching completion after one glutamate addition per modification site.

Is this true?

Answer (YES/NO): NO